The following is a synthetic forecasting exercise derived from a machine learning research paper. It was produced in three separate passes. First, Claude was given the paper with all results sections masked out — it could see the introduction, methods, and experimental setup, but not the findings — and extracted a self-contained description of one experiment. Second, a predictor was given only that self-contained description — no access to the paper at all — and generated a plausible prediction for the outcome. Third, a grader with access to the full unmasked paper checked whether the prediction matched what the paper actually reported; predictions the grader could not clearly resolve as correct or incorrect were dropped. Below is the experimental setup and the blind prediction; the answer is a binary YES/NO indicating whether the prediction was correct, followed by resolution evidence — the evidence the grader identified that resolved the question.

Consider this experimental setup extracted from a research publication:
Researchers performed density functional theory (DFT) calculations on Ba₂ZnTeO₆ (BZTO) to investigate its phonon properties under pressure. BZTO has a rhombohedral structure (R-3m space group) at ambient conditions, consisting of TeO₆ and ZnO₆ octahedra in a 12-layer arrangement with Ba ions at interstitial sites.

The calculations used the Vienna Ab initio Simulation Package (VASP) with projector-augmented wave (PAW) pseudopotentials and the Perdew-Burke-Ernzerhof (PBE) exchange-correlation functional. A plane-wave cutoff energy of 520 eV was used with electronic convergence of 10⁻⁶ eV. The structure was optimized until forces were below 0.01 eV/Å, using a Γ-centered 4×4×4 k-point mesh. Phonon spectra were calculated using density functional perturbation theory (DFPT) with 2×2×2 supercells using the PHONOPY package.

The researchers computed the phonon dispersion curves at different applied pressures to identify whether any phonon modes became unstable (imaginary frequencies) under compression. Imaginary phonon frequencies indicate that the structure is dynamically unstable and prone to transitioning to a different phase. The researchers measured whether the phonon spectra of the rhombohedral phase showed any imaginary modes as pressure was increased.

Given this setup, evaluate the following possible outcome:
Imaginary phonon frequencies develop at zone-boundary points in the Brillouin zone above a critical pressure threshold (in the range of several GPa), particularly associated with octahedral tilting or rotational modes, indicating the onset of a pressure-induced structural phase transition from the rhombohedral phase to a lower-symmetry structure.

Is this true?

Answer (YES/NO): NO